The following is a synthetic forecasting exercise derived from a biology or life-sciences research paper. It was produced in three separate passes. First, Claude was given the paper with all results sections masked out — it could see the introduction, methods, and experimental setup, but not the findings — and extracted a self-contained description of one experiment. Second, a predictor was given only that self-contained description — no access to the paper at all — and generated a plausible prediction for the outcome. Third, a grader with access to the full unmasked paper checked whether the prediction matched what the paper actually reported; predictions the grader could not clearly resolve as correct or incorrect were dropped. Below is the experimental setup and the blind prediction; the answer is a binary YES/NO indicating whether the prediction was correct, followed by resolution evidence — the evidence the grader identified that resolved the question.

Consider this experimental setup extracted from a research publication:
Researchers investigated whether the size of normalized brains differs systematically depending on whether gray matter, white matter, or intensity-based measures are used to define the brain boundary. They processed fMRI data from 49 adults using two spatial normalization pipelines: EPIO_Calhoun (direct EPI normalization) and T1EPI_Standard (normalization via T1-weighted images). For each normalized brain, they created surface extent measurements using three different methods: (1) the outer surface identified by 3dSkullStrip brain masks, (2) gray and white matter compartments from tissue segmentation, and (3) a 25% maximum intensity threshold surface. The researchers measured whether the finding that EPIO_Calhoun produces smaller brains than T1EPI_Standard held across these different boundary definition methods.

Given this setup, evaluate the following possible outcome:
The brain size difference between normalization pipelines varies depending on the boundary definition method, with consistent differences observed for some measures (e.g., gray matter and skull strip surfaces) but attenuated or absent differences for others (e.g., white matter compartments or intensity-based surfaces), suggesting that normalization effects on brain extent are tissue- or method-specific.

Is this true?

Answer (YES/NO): NO